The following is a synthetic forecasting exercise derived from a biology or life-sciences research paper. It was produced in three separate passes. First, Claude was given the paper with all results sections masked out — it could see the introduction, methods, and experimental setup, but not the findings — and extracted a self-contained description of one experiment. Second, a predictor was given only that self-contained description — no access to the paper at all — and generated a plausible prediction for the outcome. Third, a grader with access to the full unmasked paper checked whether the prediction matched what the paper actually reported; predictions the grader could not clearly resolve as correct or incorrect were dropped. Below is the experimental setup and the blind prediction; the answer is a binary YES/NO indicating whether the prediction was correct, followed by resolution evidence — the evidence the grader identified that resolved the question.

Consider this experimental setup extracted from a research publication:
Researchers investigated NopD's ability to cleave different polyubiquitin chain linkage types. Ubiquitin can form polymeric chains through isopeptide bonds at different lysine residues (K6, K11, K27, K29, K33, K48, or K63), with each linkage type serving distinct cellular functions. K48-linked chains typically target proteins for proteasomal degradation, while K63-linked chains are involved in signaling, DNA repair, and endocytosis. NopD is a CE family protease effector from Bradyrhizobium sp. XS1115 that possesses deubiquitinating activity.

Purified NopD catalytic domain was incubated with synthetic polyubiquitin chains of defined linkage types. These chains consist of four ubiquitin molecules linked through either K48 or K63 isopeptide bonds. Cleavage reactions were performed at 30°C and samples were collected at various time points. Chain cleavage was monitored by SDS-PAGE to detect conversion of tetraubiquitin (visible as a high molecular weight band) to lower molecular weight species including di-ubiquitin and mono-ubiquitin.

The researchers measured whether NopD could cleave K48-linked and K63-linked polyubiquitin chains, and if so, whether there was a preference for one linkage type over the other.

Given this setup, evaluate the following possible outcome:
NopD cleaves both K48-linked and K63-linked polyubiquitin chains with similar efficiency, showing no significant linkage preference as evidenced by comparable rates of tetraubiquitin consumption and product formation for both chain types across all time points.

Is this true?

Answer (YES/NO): NO